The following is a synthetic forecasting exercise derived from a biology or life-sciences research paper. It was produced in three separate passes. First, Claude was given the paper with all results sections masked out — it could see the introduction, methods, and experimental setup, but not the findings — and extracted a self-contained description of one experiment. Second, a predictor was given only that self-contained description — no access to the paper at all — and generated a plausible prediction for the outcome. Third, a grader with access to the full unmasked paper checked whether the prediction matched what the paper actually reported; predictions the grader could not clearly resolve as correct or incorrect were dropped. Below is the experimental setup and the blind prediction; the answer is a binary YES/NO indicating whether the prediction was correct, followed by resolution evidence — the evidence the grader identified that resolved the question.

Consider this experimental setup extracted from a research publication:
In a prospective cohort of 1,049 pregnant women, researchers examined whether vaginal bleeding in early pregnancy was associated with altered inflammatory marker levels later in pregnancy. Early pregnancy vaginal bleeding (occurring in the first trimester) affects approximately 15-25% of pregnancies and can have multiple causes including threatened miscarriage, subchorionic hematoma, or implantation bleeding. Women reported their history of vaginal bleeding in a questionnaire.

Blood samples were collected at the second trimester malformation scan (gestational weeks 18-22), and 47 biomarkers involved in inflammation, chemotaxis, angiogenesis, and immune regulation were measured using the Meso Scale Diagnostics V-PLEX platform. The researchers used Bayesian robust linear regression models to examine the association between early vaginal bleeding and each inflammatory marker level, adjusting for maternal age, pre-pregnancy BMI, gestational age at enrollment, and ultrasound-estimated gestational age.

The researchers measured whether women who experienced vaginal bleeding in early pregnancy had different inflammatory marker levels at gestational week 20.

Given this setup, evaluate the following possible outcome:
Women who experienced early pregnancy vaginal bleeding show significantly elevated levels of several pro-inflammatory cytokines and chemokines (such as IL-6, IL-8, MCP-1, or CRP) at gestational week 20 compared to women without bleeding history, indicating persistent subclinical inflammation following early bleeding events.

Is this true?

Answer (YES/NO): NO